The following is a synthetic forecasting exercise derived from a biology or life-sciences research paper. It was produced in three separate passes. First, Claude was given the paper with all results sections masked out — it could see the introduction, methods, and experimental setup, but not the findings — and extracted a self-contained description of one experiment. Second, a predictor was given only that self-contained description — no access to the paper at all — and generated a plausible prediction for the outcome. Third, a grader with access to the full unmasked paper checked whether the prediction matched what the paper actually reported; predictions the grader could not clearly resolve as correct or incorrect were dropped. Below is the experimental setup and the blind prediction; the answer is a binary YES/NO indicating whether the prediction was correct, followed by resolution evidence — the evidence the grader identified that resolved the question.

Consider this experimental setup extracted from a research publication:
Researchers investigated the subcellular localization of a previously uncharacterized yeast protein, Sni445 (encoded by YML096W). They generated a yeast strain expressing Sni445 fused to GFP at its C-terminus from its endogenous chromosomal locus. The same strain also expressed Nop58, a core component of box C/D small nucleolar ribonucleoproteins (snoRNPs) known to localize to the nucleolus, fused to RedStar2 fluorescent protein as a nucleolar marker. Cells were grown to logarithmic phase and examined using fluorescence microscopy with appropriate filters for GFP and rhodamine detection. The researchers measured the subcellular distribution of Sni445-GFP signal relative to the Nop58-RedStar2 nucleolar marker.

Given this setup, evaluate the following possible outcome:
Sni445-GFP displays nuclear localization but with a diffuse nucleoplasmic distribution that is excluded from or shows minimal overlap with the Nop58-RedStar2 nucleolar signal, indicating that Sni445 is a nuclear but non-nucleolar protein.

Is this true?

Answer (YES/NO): NO